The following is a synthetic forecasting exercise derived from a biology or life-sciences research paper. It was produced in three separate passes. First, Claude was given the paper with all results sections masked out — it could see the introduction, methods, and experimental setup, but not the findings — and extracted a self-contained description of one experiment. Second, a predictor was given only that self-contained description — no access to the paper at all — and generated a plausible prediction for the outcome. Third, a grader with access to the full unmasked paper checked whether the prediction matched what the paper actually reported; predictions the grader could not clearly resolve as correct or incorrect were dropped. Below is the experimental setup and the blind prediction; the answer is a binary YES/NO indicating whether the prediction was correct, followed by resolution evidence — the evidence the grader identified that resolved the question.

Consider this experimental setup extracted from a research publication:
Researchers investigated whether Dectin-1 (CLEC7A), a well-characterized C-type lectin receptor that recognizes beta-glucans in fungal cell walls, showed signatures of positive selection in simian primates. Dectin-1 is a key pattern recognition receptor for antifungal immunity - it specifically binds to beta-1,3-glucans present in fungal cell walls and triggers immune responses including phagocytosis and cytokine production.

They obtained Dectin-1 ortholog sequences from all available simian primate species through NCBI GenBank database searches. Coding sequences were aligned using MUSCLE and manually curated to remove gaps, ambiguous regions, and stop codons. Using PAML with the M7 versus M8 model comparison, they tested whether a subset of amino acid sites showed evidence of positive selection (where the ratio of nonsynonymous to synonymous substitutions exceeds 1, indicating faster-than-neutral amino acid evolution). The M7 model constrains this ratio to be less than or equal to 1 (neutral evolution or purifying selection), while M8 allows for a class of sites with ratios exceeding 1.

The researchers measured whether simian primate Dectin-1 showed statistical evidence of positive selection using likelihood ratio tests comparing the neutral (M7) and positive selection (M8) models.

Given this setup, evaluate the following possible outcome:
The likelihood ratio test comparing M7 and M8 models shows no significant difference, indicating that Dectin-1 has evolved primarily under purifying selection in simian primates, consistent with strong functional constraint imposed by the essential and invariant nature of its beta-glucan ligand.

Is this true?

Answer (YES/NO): YES